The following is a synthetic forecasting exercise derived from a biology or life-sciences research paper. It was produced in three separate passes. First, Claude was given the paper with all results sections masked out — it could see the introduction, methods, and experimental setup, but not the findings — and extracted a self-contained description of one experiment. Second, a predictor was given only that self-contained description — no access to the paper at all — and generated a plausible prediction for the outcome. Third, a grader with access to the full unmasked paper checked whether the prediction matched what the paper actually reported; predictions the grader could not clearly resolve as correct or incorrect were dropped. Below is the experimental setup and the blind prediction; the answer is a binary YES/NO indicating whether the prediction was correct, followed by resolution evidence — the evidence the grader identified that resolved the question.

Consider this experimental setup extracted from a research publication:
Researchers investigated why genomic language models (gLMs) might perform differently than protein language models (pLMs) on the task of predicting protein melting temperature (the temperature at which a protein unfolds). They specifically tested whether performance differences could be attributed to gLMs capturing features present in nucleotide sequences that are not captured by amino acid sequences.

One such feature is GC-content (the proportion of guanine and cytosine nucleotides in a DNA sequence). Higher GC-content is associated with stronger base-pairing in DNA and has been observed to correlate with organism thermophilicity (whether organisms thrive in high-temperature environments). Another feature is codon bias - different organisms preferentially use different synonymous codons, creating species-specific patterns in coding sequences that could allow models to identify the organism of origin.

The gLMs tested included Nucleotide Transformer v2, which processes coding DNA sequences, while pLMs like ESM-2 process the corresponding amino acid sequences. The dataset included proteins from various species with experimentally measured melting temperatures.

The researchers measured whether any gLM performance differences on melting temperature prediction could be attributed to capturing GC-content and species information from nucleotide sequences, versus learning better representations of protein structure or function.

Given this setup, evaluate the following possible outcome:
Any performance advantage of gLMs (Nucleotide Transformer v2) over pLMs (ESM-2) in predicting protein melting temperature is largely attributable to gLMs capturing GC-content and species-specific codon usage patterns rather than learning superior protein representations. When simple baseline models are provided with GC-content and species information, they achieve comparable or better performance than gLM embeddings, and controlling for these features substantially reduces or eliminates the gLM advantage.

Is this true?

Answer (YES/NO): NO